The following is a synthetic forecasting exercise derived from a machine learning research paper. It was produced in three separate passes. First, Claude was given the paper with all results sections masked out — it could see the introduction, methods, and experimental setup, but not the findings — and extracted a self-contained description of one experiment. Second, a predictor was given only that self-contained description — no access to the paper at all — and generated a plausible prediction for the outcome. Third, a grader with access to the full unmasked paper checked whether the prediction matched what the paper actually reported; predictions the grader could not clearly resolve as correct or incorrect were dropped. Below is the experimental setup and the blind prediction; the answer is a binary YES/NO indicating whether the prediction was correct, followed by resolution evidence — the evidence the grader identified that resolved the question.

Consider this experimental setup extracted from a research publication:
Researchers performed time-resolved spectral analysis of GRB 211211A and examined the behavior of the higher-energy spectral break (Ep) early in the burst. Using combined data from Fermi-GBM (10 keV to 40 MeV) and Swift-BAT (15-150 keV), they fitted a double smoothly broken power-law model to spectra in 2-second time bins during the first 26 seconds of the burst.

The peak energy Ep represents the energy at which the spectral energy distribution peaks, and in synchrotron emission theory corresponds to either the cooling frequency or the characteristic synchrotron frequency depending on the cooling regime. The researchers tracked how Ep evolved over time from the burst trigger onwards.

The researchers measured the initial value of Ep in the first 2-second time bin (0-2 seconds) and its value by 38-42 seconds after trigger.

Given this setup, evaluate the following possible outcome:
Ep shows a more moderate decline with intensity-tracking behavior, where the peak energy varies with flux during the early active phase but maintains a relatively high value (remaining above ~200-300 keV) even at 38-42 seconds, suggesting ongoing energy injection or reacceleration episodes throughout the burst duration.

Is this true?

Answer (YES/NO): NO